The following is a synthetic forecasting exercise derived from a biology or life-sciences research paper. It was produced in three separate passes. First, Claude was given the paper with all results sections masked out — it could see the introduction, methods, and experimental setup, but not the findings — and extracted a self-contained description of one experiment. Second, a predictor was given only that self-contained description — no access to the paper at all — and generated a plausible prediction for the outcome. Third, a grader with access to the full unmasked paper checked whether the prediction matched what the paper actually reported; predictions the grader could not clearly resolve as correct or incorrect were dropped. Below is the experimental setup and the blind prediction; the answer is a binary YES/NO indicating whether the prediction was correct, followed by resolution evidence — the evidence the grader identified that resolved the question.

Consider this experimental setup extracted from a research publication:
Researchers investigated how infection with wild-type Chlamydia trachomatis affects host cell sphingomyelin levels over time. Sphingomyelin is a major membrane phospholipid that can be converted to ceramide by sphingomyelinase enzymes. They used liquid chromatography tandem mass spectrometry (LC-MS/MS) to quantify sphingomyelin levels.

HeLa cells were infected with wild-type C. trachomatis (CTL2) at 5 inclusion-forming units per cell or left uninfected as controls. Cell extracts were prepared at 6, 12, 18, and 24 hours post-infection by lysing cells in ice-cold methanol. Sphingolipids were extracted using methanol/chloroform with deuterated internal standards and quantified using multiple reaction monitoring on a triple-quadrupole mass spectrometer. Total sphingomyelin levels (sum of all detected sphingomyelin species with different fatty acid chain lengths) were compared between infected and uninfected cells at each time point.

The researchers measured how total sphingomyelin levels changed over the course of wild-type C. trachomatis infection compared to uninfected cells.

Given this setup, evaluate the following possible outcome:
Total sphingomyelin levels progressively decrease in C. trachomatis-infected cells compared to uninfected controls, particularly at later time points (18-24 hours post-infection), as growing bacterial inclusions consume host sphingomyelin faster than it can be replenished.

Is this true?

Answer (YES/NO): NO